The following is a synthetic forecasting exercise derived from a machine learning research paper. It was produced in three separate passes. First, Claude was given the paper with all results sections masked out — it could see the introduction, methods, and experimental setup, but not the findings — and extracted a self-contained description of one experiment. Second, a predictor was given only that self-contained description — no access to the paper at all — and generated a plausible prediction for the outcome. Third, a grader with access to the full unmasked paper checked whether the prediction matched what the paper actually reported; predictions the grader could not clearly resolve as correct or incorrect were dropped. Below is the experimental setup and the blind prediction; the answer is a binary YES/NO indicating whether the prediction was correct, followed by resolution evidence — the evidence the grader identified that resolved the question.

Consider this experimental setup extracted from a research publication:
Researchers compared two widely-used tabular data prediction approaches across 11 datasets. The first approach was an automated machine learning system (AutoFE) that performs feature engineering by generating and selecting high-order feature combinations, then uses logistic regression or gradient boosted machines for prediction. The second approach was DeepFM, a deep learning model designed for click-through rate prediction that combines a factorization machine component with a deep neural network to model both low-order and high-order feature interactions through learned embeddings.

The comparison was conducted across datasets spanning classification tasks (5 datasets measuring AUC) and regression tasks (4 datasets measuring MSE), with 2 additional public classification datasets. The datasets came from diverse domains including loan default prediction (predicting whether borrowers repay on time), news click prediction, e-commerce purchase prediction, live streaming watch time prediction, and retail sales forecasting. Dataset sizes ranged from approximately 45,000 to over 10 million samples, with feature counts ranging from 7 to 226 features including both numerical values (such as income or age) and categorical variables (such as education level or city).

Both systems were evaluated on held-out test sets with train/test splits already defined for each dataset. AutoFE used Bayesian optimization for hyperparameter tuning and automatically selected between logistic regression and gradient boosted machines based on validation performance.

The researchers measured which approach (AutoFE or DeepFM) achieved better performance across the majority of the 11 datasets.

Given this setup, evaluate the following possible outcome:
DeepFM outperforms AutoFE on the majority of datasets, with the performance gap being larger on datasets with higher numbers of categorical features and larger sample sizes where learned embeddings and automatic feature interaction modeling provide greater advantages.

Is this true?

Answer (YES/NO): NO